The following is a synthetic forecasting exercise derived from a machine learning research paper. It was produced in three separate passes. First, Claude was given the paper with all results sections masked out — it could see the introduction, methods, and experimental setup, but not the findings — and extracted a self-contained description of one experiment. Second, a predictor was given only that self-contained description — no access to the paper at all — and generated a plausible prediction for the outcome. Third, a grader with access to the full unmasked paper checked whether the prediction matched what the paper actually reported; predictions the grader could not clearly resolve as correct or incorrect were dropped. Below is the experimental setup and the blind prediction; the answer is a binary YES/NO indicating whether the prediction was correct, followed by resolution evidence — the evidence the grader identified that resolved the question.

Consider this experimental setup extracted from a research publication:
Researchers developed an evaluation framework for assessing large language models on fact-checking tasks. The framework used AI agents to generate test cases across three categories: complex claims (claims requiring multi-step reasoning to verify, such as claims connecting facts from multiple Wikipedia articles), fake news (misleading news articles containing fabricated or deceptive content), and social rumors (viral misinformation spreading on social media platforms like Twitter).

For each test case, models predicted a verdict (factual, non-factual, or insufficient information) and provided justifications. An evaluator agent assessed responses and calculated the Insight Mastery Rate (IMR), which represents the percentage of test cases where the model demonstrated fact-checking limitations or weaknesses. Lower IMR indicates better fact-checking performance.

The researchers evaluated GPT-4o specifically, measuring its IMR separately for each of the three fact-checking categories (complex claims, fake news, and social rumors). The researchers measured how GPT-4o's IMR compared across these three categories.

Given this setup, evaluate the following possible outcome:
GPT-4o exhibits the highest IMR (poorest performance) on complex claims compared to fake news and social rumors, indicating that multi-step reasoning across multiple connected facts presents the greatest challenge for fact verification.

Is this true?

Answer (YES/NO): YES